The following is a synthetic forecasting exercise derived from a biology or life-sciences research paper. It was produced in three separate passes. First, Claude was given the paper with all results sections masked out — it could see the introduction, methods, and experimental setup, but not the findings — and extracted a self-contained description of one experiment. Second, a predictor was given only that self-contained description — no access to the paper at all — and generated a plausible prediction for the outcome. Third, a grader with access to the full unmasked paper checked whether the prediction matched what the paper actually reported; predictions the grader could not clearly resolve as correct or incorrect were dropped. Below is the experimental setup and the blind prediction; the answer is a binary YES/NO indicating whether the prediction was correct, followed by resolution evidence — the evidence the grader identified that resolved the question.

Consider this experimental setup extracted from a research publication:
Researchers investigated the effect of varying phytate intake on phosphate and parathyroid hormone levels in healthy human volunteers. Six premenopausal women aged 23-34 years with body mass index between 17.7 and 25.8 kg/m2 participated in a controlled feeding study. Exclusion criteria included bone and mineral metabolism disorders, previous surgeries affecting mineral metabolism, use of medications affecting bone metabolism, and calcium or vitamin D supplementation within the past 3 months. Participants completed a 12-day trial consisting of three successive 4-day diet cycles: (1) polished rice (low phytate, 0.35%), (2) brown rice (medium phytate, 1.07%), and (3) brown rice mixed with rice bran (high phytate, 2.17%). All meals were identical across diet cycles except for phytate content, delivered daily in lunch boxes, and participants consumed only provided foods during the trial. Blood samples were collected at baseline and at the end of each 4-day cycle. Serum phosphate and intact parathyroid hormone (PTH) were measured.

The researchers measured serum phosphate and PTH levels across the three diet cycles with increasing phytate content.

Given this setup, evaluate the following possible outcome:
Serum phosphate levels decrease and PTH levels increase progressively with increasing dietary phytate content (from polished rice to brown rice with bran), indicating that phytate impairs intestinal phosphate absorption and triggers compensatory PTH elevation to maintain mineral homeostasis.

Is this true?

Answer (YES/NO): NO